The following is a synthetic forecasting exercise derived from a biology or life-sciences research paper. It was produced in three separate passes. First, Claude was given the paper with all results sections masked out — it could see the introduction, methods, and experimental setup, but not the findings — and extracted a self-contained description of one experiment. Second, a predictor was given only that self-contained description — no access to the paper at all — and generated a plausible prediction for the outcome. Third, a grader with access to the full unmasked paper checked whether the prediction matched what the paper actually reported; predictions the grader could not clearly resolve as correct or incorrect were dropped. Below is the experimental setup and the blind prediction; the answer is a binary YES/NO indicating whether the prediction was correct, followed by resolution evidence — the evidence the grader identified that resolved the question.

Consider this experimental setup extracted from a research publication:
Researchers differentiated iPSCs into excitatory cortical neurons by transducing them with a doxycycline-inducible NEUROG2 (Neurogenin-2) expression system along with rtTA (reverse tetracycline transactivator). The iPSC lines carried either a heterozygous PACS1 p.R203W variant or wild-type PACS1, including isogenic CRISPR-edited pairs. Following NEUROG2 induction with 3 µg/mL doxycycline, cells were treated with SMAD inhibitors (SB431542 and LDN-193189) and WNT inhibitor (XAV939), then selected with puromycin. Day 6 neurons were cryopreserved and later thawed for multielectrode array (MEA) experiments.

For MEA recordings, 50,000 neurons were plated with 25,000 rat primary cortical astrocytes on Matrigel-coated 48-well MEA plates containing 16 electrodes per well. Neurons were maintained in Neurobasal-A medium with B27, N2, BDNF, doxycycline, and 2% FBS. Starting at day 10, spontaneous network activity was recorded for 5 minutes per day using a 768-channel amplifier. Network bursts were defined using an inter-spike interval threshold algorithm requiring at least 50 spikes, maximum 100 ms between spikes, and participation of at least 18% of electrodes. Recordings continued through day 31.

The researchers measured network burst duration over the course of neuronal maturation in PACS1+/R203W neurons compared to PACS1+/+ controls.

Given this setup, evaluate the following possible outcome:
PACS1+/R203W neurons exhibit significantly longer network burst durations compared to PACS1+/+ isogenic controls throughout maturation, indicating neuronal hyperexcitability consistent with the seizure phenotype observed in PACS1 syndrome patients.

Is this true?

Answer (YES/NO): YES